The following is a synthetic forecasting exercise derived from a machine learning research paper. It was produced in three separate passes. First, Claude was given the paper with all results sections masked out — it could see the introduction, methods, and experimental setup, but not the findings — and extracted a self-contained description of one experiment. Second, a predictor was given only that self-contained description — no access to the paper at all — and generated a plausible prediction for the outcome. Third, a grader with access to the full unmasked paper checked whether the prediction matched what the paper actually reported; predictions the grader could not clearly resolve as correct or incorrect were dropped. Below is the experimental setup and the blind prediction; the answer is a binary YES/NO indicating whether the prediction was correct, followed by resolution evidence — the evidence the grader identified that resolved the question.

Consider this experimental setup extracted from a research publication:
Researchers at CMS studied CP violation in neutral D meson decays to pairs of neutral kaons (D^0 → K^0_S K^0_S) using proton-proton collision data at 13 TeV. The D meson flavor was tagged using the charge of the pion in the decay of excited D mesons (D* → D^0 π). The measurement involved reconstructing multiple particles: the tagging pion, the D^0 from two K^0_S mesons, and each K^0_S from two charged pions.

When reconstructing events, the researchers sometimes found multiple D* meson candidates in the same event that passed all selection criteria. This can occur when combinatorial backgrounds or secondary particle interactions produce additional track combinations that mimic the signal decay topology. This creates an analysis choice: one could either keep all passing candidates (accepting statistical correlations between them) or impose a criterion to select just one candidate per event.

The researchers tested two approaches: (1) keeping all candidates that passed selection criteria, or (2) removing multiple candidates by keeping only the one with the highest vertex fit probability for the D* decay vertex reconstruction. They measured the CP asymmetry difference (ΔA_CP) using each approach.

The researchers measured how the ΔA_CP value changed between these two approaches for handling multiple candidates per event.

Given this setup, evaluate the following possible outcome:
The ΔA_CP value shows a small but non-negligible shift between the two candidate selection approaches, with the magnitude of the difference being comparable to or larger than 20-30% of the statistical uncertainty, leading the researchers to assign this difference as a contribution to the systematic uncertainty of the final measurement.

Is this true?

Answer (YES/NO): NO